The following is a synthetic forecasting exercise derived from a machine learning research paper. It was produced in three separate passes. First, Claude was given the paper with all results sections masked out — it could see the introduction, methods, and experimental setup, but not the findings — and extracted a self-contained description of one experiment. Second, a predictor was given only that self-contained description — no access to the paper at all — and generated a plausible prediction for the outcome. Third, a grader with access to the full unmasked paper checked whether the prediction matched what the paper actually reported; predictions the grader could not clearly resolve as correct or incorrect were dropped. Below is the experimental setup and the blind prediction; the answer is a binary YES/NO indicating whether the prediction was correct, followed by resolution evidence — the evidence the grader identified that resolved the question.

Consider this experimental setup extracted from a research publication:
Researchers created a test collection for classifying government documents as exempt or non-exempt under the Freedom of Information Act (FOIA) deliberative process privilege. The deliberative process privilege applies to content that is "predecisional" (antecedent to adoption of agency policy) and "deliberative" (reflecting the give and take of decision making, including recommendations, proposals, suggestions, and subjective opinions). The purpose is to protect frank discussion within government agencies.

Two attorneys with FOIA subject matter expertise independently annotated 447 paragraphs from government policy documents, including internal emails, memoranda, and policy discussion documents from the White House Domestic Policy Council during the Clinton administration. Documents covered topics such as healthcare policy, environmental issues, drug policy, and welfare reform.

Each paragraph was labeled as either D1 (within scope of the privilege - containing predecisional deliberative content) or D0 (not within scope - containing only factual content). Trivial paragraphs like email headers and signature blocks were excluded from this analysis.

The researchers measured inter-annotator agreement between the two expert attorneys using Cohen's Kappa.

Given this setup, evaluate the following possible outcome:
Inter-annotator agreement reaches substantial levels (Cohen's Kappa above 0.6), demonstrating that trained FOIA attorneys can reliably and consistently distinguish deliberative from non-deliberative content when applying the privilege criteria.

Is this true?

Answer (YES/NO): YES